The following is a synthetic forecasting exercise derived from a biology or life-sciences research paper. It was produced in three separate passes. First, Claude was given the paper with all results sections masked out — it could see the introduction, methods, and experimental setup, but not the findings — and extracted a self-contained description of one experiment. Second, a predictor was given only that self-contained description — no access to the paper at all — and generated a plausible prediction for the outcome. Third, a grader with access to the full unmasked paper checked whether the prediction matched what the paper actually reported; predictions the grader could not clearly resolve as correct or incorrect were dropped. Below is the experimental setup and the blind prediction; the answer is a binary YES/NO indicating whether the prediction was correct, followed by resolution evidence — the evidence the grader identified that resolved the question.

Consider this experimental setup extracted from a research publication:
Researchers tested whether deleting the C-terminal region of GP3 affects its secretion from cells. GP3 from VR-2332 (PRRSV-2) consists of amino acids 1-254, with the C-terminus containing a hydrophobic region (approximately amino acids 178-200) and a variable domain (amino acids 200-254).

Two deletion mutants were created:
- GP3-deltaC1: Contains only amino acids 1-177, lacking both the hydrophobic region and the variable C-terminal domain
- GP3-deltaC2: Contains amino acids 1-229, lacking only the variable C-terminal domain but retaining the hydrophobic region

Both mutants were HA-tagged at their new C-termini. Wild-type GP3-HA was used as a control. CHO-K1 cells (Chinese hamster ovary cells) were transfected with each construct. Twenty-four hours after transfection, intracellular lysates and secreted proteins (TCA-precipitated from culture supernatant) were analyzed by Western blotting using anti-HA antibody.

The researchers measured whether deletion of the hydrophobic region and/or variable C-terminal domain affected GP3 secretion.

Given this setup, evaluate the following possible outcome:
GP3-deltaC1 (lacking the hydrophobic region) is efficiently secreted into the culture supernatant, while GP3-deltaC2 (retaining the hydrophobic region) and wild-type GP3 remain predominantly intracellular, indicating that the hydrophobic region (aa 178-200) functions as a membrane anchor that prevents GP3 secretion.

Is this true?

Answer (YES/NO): YES